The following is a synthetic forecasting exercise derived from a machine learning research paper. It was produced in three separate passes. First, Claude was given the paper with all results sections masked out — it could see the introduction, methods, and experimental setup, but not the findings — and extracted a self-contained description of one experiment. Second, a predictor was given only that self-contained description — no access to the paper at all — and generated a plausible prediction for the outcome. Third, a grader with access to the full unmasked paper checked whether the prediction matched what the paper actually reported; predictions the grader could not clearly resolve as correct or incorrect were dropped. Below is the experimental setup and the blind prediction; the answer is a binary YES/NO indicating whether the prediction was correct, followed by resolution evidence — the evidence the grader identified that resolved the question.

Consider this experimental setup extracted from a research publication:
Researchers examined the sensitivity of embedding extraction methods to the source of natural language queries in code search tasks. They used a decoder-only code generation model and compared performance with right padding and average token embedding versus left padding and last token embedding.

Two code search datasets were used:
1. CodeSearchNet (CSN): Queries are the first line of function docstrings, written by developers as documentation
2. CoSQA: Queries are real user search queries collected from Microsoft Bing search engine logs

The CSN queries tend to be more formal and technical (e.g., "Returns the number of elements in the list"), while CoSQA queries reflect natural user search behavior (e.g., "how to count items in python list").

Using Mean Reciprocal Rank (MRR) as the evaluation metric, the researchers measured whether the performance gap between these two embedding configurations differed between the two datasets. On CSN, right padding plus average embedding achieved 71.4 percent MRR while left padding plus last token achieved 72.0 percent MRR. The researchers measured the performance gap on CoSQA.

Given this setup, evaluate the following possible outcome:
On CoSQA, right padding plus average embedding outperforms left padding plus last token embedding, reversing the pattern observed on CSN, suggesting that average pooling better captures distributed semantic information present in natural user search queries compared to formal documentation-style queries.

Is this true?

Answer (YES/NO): YES